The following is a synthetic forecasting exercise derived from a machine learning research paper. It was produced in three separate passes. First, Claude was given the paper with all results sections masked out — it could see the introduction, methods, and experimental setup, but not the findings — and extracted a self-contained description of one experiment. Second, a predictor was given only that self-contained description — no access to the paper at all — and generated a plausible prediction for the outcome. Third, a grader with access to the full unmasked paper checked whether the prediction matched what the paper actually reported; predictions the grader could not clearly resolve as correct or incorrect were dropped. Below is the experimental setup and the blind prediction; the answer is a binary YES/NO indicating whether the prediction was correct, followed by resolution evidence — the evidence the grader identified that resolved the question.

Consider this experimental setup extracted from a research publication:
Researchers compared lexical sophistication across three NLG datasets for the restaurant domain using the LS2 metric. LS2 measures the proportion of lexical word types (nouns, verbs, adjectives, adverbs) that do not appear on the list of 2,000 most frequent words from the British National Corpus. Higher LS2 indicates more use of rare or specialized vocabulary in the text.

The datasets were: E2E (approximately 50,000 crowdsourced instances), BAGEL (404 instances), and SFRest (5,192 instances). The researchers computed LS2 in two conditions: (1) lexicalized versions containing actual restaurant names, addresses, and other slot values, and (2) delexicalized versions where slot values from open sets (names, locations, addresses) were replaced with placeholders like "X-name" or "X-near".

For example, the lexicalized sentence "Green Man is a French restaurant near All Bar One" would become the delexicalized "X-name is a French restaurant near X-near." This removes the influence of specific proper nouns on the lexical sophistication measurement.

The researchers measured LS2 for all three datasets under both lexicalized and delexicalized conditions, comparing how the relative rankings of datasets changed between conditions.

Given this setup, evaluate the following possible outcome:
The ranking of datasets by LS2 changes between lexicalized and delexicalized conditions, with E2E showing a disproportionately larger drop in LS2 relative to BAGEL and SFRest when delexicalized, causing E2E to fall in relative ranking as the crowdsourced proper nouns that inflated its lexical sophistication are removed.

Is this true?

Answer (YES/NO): NO